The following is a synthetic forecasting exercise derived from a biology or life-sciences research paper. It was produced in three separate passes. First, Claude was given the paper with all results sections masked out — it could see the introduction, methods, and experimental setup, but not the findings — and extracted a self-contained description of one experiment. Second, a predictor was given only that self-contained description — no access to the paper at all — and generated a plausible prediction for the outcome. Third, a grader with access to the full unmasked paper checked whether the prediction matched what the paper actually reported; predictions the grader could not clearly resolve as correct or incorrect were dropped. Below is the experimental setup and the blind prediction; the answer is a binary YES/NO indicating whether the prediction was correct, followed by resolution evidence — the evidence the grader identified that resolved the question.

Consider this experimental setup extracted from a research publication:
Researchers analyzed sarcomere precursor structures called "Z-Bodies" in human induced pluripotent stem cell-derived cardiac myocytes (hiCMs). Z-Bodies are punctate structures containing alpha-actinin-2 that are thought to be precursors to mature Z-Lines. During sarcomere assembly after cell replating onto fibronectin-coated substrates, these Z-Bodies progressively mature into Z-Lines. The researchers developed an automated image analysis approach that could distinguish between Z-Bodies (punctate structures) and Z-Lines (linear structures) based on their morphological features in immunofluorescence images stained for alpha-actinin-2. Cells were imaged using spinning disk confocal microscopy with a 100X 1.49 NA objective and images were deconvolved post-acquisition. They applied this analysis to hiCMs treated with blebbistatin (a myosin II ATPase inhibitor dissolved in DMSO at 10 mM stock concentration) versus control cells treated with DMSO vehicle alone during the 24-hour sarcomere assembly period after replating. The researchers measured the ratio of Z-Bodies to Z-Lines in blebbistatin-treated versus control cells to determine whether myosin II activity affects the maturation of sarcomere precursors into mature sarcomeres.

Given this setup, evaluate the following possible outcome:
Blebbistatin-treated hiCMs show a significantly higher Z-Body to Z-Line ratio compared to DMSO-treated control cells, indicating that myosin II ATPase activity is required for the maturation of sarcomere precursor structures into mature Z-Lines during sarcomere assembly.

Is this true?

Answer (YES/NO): YES